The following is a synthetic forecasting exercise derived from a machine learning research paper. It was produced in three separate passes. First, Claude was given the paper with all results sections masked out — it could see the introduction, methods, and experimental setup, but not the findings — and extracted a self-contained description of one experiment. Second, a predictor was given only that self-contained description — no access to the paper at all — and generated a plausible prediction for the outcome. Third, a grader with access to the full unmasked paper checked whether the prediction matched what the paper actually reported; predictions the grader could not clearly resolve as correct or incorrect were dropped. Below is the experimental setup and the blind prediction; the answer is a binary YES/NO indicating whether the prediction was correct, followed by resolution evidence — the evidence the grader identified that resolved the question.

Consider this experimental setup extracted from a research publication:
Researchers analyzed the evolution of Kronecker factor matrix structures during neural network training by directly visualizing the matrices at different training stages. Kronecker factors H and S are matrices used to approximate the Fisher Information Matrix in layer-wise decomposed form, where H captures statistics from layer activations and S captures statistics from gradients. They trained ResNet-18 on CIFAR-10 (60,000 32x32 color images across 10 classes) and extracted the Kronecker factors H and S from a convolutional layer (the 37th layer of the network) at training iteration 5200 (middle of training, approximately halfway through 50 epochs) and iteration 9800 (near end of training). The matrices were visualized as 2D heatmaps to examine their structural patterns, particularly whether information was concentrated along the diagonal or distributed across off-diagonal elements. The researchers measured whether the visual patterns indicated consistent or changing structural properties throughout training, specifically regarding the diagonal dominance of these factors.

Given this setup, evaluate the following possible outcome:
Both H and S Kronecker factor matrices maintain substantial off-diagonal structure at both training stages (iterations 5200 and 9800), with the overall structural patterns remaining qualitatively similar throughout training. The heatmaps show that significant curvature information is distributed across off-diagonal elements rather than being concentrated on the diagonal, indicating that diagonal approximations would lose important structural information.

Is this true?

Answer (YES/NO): NO